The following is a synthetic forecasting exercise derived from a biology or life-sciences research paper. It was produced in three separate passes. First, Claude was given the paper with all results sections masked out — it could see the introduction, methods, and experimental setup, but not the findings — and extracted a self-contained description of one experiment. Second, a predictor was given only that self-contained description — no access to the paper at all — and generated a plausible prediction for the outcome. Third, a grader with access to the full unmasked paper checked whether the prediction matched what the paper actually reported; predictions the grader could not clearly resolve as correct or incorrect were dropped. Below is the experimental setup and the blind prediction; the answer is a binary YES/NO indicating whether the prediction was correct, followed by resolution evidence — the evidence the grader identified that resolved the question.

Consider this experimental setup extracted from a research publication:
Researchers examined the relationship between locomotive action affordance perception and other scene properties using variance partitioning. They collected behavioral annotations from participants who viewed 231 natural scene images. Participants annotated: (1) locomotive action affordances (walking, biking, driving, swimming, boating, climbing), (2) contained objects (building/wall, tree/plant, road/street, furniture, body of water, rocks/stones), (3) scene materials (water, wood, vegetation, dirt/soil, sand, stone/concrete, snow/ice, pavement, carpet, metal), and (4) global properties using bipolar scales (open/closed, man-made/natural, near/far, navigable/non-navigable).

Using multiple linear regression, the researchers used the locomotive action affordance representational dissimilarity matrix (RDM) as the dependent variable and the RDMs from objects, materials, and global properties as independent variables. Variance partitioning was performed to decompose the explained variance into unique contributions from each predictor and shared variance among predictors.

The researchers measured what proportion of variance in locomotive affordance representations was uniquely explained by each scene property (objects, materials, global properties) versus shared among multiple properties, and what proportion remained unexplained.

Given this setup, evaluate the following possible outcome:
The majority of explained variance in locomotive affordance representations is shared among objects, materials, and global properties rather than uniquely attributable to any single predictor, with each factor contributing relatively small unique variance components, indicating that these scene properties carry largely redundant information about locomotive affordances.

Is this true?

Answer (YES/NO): YES